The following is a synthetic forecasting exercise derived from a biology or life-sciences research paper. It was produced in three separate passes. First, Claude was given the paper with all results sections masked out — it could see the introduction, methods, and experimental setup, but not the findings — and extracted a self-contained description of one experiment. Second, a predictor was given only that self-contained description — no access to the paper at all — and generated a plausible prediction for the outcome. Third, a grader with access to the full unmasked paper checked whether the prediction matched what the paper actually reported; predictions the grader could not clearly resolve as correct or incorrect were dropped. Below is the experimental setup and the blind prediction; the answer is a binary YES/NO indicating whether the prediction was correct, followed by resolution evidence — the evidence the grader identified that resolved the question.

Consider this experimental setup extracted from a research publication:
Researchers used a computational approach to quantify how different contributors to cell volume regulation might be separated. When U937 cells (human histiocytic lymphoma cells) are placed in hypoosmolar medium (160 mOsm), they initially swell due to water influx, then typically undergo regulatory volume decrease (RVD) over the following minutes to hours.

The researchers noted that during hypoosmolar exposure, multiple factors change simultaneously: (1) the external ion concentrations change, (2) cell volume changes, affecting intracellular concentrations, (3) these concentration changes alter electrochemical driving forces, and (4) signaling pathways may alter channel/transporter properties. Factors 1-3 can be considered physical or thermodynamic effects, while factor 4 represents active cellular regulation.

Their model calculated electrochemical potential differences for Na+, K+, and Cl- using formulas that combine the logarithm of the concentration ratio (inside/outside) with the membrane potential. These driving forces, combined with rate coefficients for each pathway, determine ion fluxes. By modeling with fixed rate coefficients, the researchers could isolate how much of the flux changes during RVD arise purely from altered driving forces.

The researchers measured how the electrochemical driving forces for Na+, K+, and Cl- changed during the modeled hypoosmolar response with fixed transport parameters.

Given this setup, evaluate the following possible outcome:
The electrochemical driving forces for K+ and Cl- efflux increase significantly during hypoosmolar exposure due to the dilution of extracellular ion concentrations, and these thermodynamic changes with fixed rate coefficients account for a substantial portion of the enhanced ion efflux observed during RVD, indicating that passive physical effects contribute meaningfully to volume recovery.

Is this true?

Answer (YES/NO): NO